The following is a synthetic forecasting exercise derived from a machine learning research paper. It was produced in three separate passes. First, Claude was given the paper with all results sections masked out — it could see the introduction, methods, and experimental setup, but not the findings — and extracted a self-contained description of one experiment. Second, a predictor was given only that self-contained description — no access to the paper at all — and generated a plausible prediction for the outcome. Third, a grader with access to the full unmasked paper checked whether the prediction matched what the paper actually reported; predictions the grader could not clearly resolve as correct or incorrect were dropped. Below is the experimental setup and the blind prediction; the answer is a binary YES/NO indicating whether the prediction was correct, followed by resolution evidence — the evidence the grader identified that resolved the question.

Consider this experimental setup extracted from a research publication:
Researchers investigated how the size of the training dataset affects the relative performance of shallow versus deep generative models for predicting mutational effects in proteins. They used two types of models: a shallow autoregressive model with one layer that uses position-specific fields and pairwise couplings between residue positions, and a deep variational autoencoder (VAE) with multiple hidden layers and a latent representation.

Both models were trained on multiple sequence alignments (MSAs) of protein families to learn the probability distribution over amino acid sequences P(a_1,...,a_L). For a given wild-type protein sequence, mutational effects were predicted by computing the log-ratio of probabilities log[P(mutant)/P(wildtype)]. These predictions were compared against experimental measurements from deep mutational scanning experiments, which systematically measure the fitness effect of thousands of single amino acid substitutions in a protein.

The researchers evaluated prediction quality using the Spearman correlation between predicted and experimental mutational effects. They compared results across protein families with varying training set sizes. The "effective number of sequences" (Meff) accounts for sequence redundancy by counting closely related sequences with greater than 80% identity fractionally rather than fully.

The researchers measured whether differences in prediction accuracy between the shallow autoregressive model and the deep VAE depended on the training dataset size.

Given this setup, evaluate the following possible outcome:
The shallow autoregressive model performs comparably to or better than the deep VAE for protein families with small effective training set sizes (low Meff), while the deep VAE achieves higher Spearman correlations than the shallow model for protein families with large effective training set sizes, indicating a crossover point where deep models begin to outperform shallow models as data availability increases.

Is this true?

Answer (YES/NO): YES